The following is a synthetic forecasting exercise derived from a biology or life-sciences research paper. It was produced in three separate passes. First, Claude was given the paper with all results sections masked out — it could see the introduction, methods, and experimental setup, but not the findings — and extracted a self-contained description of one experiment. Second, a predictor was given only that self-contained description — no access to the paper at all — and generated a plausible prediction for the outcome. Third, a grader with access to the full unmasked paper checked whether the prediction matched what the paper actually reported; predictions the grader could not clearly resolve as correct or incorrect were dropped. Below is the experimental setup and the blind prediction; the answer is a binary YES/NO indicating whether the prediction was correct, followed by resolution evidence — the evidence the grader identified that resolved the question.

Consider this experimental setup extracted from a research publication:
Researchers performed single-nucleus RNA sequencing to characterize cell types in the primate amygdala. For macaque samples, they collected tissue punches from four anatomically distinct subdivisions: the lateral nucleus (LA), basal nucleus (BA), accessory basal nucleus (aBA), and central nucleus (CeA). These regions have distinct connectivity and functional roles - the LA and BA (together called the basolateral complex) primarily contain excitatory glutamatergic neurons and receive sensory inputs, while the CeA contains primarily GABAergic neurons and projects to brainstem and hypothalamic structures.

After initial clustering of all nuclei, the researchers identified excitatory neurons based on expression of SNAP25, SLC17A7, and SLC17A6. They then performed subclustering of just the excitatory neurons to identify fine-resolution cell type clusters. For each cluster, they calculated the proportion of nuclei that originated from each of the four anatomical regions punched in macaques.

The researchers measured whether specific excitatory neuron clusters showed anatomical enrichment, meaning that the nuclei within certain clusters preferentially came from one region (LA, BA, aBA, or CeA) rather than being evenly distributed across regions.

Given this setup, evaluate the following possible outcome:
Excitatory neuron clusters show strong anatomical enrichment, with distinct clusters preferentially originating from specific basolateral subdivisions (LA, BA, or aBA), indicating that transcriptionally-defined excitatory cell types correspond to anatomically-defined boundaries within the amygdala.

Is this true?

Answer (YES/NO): YES